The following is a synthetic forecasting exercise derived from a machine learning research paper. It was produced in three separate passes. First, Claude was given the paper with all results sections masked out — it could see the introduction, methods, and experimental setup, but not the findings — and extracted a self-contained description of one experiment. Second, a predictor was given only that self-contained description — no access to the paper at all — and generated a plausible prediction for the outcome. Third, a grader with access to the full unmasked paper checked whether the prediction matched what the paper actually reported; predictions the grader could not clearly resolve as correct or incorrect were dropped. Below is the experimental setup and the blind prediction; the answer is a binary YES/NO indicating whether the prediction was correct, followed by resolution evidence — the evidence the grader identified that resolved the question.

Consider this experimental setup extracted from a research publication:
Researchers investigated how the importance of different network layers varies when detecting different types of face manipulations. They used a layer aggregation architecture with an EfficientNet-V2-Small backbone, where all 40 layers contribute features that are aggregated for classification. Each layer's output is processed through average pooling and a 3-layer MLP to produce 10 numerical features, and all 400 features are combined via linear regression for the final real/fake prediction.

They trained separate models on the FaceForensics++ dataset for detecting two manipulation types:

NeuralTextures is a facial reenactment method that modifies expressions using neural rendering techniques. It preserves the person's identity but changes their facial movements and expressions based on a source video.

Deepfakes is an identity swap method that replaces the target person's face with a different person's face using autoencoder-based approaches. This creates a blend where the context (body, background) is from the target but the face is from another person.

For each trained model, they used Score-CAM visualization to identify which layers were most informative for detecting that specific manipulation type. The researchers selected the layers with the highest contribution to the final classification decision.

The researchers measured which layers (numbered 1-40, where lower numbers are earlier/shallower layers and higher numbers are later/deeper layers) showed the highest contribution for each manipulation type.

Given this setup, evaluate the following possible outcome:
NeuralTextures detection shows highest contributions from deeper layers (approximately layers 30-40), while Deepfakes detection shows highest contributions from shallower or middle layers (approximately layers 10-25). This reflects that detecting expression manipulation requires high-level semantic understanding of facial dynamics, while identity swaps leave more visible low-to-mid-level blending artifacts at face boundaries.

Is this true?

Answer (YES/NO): NO